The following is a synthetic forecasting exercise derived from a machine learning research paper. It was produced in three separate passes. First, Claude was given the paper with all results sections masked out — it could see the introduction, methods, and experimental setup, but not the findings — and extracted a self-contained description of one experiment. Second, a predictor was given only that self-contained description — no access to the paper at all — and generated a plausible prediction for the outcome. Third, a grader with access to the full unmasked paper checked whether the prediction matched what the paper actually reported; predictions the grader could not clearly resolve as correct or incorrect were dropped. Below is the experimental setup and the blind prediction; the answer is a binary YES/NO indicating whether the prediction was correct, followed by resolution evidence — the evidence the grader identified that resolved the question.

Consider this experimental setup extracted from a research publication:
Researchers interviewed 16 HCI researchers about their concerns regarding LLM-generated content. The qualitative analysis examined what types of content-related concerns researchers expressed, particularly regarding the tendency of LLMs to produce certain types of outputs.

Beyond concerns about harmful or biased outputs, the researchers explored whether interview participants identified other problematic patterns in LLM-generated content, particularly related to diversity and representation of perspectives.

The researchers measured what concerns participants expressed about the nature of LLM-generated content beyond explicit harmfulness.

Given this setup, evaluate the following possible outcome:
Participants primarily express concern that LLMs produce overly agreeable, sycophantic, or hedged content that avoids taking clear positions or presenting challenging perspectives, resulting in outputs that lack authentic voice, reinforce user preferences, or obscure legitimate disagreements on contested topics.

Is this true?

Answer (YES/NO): NO